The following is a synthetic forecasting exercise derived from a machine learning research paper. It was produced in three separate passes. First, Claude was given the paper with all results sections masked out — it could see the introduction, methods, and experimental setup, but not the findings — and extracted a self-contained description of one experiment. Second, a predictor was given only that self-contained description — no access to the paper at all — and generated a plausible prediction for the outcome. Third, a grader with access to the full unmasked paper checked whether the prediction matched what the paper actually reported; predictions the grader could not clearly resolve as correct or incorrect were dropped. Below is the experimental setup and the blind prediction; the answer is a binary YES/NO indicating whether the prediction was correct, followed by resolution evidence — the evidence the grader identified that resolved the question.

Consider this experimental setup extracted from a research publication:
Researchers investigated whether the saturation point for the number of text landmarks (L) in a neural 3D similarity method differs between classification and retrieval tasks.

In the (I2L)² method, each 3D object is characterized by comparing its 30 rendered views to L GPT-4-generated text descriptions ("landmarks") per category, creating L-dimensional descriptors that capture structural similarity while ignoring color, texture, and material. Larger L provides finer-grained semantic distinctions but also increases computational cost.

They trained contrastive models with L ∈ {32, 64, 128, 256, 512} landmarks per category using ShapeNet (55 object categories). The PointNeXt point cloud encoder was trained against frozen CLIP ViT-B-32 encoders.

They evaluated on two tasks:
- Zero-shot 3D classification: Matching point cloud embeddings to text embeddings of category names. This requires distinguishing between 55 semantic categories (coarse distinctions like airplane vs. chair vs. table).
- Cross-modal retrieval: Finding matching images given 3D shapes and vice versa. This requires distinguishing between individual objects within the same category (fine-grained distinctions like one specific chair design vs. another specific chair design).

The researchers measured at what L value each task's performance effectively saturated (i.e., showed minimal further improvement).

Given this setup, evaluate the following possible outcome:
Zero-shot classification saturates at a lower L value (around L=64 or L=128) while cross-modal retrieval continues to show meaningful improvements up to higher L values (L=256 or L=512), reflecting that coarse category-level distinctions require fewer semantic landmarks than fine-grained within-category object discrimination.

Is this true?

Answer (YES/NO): NO